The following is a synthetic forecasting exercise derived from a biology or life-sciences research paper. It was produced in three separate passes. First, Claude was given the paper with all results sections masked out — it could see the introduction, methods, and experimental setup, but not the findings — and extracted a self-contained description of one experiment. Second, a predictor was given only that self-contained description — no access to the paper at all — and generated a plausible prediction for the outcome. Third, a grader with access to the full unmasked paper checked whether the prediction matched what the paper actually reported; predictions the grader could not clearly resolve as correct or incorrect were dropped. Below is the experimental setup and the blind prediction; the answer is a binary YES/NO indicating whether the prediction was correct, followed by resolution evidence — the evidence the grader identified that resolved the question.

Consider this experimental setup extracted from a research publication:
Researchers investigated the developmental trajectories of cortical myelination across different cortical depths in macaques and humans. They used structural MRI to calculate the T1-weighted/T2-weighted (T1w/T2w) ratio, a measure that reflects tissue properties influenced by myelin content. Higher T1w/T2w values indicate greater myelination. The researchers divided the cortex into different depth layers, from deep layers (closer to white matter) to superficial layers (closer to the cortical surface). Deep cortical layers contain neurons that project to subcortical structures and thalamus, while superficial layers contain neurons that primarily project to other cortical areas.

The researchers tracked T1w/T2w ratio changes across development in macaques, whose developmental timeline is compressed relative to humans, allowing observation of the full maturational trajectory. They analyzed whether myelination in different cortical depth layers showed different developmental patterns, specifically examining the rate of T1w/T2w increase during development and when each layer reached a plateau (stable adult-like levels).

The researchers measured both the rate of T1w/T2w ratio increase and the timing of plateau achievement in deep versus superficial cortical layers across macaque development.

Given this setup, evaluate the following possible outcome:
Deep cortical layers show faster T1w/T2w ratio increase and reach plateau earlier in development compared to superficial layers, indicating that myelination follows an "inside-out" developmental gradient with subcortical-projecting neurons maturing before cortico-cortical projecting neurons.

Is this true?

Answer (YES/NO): YES